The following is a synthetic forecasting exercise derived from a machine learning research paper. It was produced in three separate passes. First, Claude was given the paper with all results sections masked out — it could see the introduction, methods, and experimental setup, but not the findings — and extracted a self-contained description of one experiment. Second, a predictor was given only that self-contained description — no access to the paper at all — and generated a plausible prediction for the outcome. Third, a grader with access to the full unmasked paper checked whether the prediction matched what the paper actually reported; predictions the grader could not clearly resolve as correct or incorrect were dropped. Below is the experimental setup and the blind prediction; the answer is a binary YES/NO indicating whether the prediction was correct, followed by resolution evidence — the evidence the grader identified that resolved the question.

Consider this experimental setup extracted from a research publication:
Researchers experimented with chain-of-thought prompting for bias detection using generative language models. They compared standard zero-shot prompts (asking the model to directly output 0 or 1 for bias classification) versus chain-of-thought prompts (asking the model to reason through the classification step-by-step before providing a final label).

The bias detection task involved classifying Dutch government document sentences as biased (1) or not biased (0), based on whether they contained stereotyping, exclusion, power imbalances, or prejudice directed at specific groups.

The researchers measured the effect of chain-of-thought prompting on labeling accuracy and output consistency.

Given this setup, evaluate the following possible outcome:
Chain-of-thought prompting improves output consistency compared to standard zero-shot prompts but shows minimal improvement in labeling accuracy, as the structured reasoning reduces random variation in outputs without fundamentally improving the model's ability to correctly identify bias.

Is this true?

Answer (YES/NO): NO